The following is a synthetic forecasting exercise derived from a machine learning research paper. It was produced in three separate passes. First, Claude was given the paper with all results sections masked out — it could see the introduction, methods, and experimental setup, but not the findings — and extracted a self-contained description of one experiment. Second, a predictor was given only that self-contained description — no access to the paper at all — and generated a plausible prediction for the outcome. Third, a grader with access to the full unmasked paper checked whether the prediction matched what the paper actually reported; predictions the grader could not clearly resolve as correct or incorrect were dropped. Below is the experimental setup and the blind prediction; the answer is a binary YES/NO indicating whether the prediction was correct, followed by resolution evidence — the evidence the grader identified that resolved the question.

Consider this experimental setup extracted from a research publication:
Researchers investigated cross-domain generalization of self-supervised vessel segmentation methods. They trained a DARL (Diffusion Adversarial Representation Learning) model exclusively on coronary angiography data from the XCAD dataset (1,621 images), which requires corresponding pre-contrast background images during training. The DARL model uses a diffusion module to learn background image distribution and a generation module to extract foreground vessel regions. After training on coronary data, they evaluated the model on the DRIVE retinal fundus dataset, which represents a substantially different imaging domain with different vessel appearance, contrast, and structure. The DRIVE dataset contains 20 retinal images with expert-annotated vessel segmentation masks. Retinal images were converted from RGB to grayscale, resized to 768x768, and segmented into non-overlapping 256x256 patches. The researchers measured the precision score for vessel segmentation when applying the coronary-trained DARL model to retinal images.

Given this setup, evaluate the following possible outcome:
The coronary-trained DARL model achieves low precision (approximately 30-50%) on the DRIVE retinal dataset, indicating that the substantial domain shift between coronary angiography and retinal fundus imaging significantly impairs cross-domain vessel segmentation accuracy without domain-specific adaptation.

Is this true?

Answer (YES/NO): NO